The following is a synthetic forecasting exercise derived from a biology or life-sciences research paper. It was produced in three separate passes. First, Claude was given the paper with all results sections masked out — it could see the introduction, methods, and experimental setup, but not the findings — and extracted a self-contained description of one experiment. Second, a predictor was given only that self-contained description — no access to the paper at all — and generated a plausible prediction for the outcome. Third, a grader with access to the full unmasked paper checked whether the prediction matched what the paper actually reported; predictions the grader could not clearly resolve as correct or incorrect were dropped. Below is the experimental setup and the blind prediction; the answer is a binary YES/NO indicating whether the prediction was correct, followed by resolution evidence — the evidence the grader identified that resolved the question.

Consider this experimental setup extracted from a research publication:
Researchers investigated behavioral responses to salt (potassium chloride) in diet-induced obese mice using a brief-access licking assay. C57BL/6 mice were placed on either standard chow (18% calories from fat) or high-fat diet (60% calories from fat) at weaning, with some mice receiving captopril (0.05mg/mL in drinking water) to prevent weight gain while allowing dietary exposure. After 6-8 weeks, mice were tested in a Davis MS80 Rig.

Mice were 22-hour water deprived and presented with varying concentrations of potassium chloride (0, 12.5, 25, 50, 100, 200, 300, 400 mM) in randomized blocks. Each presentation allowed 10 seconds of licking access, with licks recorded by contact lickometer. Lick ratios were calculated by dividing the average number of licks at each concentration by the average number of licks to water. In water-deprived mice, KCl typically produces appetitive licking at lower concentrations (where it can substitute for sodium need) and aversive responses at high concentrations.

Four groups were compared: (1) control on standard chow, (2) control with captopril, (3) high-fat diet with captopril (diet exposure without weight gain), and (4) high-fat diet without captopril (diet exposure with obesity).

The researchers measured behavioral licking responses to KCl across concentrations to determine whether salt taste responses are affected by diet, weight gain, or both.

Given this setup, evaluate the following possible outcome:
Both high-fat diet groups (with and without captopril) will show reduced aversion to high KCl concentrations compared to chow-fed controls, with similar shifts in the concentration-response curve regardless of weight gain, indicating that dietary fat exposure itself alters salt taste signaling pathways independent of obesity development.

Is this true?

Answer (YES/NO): NO